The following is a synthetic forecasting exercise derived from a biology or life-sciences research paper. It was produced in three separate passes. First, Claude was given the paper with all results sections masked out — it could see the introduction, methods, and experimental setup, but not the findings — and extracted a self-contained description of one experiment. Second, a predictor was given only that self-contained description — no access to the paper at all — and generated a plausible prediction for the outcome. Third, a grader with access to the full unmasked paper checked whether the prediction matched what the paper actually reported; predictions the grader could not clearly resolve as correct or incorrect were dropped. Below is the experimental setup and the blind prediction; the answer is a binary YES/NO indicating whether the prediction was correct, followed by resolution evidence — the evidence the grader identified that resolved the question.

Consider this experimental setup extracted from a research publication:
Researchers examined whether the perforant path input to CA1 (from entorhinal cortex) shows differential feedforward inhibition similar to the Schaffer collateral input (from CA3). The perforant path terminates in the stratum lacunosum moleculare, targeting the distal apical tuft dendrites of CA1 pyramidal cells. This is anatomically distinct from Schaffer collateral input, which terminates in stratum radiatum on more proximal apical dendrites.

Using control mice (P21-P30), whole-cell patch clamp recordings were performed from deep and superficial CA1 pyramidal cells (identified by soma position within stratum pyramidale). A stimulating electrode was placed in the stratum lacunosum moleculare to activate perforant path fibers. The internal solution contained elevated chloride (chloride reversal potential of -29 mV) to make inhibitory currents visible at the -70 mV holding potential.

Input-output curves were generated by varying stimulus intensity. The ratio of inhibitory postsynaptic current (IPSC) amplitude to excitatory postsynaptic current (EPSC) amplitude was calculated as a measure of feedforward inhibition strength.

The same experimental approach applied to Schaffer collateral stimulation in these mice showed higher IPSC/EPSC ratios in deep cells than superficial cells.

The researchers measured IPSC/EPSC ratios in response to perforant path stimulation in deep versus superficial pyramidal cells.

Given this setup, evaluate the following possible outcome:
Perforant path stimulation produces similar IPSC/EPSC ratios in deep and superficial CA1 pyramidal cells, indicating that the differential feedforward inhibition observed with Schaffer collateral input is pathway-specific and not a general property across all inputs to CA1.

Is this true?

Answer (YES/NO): YES